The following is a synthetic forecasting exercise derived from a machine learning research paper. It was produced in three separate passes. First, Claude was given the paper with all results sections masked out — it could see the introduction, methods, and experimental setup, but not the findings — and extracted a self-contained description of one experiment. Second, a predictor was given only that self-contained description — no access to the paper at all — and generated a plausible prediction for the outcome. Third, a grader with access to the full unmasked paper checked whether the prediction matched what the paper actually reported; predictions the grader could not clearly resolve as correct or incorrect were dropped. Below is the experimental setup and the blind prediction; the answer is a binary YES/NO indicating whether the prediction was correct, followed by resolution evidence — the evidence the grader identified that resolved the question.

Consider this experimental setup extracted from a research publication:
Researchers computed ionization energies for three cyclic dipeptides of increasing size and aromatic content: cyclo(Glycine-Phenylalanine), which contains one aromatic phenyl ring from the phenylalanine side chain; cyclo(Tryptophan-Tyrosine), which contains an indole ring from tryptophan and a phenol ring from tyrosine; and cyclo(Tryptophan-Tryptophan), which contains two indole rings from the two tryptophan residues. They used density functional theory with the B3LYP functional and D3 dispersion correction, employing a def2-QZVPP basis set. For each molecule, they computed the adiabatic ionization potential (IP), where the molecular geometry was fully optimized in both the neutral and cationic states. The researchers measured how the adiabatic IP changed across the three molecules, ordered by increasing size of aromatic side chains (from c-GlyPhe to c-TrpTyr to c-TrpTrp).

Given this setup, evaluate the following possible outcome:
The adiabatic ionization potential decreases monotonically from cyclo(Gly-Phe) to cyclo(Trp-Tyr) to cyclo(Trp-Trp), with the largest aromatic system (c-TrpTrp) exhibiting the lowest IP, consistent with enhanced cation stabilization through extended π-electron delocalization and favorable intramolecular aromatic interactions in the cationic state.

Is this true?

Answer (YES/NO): YES